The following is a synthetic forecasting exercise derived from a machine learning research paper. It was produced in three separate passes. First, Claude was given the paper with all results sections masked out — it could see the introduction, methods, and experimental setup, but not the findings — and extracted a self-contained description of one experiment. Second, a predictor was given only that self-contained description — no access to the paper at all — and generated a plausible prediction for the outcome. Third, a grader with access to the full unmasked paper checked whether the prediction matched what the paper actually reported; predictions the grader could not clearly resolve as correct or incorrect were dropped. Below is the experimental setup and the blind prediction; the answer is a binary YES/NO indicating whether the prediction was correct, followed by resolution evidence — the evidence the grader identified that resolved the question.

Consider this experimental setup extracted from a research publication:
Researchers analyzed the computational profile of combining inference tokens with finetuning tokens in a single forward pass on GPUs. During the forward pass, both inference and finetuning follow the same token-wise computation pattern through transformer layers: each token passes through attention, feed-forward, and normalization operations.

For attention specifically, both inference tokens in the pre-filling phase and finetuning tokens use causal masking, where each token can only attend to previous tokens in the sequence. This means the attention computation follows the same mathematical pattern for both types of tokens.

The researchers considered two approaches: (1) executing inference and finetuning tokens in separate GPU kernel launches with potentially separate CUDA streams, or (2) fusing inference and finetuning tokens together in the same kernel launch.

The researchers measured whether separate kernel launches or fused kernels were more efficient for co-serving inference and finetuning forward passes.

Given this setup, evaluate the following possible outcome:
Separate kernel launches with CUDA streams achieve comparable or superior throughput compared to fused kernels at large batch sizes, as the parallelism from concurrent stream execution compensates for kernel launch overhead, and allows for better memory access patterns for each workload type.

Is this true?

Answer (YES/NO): NO